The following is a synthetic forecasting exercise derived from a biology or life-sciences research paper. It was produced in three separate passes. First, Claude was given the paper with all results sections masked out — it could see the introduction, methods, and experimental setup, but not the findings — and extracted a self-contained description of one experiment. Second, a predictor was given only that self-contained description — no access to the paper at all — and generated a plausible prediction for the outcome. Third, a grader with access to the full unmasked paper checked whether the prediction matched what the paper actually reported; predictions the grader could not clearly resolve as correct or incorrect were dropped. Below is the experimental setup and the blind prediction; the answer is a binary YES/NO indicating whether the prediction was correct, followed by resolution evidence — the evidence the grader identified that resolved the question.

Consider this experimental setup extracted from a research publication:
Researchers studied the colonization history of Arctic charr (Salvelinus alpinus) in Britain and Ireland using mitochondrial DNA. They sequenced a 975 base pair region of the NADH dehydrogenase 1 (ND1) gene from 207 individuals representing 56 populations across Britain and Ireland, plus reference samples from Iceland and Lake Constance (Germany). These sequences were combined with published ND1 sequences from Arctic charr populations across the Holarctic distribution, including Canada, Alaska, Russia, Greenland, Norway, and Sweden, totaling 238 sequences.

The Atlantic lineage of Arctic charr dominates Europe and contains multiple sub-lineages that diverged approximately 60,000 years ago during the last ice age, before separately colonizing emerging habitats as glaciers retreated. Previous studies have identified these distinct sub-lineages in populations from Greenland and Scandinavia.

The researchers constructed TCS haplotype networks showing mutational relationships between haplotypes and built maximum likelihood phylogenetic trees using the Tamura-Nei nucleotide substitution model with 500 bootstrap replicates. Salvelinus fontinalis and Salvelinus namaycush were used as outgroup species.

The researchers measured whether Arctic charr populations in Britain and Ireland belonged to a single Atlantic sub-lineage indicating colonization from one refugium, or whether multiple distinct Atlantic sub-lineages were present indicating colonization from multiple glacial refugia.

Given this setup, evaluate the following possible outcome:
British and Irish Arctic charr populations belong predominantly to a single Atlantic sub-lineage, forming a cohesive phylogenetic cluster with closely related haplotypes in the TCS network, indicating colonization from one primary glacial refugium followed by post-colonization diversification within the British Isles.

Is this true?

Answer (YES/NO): NO